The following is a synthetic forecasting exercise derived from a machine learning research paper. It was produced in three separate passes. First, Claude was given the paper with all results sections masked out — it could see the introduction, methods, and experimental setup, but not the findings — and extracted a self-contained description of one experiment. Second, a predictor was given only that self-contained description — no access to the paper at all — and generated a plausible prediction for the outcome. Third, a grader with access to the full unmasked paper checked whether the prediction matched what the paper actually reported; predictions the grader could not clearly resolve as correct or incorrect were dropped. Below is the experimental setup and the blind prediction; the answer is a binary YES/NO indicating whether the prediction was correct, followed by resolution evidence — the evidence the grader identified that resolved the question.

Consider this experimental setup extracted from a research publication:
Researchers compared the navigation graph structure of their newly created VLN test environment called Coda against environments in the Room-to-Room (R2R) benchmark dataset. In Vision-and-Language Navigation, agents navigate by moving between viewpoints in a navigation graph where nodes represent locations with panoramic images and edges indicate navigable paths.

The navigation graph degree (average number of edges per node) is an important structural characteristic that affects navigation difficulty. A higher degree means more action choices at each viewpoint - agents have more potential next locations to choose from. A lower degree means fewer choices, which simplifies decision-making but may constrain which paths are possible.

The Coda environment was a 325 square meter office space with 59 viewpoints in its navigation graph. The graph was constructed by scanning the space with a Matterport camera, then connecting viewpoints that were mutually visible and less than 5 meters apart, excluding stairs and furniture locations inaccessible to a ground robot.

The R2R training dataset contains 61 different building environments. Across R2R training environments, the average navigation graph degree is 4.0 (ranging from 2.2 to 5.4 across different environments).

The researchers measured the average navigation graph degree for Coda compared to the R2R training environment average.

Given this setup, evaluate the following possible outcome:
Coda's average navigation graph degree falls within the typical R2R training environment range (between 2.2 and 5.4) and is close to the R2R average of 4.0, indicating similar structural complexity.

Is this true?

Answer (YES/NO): NO